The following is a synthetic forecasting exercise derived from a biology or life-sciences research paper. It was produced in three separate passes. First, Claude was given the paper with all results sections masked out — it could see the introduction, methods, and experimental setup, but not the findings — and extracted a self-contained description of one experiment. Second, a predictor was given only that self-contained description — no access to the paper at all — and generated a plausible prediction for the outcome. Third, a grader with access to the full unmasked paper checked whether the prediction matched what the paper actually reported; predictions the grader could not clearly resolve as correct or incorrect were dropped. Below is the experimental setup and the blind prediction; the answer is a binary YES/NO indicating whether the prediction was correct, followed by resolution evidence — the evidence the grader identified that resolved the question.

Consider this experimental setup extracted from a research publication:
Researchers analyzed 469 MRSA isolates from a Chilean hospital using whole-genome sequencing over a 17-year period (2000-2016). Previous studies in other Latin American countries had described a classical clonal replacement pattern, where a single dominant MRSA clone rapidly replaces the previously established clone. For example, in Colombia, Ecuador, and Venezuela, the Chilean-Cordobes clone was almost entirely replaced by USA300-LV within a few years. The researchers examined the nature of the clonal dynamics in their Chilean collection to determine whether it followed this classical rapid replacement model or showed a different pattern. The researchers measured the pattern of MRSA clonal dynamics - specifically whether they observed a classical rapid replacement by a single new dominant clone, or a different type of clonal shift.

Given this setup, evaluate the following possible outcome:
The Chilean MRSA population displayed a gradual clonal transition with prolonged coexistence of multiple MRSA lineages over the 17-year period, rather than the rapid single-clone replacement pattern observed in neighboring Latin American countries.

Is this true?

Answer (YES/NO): YES